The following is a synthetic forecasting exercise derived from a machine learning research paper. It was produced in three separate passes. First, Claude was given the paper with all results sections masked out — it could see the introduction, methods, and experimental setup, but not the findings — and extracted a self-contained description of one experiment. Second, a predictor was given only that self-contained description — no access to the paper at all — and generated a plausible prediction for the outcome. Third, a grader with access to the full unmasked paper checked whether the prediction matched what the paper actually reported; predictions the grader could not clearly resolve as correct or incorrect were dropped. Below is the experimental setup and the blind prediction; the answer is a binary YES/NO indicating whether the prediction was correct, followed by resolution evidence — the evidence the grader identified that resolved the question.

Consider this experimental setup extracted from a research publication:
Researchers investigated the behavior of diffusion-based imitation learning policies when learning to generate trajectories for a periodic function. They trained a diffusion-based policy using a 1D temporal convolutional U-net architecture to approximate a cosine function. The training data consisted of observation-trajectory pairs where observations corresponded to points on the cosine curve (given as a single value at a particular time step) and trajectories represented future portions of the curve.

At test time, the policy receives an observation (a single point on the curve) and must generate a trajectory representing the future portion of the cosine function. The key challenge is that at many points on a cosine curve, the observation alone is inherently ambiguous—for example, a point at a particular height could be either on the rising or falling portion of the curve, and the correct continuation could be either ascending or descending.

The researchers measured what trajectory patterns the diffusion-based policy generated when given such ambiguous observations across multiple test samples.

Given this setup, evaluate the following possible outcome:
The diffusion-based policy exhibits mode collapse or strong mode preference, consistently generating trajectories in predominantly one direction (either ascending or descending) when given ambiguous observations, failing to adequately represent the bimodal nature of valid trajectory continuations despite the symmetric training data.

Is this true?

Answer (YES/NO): NO